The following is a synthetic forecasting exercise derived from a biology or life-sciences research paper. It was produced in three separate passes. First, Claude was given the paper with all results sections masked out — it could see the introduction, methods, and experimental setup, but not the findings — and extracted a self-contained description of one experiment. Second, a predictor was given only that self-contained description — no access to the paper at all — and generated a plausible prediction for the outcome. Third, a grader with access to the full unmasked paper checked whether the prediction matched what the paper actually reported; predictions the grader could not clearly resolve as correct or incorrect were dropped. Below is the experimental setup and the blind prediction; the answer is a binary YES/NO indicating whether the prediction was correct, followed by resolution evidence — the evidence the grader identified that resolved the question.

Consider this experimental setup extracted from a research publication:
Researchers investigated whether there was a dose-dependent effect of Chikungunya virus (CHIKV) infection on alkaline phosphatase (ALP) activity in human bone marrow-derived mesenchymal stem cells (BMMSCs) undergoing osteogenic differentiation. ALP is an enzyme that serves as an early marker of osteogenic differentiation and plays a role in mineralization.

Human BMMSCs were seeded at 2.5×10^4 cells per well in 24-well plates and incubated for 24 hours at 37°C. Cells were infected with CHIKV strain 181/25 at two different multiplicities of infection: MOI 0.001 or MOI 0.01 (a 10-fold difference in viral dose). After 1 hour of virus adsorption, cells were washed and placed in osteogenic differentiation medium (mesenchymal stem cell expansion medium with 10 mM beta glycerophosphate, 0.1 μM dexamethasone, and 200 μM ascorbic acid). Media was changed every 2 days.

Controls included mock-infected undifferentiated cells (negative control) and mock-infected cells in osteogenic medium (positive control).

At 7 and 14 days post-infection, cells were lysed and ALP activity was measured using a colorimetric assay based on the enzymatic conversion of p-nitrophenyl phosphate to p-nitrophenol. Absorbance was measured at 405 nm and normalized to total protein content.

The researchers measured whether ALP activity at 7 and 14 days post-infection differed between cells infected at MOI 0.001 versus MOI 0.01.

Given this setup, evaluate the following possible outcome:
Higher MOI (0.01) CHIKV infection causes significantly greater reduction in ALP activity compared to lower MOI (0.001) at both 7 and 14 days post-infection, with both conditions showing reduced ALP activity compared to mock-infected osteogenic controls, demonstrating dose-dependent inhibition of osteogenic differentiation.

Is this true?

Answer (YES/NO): NO